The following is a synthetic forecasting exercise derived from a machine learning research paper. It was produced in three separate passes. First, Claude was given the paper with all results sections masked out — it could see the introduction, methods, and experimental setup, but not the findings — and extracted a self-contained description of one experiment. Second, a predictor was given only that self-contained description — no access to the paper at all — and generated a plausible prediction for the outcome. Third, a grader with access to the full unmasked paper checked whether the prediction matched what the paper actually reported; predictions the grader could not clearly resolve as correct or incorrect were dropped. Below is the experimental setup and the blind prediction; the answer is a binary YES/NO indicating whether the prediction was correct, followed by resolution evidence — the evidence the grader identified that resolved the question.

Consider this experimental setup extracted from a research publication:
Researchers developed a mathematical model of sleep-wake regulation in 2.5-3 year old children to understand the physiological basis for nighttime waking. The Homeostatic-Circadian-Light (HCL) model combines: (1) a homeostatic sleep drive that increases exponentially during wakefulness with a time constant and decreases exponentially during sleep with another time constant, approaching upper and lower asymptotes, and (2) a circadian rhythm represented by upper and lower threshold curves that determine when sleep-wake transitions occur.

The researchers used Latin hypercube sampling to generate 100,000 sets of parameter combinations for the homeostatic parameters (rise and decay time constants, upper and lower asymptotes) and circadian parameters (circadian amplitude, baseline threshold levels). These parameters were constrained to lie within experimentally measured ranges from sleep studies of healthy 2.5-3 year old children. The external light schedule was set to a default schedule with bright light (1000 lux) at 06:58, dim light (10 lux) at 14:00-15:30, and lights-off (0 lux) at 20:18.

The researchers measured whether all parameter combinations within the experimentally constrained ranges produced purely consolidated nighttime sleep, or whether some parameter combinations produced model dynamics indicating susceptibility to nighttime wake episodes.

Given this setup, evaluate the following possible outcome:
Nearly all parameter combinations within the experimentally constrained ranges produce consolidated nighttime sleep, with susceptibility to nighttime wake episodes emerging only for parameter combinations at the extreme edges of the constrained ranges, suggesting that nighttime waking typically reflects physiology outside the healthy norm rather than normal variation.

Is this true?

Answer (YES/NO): NO